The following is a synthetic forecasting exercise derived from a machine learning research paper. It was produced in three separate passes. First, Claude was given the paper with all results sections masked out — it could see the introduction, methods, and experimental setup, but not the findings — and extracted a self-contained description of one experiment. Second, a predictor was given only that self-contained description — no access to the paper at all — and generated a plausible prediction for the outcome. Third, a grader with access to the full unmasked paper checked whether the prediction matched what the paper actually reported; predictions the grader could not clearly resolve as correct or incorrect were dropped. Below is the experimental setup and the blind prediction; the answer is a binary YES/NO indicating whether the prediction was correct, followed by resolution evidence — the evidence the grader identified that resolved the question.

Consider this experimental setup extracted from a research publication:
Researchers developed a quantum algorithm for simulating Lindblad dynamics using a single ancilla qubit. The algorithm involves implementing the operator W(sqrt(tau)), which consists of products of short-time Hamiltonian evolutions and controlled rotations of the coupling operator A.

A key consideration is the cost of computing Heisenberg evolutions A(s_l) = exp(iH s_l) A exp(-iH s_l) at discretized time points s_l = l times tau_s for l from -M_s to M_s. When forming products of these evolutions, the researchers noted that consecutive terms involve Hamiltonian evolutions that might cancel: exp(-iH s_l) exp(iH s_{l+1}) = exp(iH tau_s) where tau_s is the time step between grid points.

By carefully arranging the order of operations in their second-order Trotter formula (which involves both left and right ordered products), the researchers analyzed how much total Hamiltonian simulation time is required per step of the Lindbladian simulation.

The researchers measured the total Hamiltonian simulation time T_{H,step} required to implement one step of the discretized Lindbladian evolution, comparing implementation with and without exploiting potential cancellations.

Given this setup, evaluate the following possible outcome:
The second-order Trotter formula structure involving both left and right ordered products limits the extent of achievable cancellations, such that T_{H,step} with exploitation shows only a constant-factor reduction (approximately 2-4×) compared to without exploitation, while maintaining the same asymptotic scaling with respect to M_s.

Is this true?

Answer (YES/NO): NO